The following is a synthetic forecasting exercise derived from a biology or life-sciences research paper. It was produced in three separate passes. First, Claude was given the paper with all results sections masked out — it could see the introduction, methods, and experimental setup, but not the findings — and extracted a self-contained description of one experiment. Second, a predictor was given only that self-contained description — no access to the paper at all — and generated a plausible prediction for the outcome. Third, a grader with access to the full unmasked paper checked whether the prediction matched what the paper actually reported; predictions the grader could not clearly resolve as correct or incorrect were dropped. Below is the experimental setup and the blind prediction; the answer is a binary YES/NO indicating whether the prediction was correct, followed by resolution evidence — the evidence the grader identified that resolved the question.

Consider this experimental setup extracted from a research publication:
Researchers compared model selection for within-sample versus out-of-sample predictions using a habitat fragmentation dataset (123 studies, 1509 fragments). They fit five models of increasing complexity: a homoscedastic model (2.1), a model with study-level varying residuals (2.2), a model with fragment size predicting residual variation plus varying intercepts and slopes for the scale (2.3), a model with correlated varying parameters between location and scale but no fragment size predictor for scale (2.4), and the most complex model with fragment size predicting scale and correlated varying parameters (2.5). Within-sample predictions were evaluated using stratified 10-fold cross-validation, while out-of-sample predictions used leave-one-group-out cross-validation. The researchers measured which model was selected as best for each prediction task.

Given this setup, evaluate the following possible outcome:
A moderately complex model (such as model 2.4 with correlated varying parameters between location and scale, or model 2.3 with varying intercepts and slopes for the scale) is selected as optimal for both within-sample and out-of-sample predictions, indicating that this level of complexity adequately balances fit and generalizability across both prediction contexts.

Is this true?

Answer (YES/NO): NO